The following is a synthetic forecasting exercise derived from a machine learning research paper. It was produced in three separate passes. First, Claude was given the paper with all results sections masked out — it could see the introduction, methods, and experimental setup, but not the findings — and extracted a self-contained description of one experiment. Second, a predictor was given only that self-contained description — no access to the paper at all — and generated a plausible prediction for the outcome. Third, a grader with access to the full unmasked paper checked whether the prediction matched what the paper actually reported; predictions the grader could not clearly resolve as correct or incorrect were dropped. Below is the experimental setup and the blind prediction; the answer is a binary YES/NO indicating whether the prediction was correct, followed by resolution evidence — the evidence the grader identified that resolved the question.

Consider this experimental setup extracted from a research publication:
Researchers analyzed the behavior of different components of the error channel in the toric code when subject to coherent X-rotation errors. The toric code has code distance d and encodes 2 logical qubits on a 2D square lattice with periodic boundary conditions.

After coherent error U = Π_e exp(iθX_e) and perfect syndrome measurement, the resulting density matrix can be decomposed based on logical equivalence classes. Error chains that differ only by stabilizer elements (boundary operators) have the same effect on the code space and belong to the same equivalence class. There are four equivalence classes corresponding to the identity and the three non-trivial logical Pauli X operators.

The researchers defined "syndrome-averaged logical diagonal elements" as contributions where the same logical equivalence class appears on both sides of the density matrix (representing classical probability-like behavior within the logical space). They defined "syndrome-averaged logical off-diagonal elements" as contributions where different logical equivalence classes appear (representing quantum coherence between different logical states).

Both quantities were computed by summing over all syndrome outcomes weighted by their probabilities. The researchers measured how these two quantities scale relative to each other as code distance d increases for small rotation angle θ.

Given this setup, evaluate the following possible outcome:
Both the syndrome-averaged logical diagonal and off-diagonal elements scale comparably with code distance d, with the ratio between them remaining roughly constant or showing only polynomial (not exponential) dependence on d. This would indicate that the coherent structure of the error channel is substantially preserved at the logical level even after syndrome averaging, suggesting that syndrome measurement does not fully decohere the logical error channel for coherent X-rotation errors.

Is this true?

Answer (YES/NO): NO